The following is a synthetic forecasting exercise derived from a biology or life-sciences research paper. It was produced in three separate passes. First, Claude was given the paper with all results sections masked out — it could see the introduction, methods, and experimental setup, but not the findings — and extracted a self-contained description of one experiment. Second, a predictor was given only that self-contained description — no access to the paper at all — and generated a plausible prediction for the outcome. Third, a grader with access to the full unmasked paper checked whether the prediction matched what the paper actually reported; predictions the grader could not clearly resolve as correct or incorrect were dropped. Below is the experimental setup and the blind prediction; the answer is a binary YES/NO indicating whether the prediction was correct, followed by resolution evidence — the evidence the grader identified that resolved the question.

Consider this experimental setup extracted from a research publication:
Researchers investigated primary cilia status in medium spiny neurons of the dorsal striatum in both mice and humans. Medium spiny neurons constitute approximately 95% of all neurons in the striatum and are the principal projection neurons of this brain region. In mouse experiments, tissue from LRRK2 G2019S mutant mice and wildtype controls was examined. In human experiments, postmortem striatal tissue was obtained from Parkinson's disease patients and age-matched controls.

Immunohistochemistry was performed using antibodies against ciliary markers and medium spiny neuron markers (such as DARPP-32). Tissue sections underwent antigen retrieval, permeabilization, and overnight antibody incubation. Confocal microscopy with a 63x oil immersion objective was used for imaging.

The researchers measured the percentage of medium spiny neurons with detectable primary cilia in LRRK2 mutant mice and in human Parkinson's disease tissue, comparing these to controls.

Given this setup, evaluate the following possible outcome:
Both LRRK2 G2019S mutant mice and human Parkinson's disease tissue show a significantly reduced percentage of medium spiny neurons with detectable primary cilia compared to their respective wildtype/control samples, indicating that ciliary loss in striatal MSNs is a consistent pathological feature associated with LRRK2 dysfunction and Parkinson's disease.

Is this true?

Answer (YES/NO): NO